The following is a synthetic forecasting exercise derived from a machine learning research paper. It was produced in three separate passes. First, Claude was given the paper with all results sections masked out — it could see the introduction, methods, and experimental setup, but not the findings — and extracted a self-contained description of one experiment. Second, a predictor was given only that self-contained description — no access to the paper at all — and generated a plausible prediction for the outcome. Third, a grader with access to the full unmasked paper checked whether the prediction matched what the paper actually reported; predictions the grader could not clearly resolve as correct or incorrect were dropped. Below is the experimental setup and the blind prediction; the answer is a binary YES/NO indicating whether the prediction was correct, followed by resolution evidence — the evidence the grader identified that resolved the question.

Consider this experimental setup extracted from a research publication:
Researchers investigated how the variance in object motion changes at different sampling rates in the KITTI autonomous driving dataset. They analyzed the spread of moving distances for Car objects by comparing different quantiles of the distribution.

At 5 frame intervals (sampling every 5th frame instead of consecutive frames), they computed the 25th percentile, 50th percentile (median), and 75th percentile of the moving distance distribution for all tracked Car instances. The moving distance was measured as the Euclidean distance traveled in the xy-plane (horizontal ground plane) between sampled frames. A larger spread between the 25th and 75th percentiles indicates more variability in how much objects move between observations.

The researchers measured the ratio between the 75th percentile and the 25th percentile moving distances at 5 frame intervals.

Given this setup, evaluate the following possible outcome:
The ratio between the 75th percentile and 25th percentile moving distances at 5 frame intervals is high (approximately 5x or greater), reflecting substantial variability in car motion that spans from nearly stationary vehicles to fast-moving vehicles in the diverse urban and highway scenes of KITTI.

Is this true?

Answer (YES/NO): YES